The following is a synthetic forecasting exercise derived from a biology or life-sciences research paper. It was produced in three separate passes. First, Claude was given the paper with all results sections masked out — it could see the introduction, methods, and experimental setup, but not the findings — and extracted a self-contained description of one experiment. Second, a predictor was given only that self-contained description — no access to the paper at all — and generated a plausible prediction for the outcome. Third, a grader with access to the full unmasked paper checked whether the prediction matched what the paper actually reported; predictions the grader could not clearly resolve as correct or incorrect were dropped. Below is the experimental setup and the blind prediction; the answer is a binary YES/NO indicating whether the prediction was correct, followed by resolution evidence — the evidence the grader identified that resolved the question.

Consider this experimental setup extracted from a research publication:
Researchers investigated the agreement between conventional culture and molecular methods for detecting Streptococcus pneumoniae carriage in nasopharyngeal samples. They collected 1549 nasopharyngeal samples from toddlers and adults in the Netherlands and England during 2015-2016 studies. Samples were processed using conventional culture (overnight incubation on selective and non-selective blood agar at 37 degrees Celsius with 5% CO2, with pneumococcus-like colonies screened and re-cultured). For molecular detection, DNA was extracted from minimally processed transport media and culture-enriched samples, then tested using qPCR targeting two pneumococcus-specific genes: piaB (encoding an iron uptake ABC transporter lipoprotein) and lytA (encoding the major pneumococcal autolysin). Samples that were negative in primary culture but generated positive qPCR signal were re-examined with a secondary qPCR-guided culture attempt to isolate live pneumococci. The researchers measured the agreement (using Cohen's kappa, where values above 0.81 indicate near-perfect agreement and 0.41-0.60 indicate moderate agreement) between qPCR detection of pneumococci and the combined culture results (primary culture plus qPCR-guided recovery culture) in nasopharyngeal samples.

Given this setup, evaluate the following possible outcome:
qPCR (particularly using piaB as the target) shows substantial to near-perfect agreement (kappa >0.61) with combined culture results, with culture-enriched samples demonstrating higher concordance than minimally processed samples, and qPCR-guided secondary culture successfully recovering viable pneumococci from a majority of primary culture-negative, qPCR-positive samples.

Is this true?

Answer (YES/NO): NO